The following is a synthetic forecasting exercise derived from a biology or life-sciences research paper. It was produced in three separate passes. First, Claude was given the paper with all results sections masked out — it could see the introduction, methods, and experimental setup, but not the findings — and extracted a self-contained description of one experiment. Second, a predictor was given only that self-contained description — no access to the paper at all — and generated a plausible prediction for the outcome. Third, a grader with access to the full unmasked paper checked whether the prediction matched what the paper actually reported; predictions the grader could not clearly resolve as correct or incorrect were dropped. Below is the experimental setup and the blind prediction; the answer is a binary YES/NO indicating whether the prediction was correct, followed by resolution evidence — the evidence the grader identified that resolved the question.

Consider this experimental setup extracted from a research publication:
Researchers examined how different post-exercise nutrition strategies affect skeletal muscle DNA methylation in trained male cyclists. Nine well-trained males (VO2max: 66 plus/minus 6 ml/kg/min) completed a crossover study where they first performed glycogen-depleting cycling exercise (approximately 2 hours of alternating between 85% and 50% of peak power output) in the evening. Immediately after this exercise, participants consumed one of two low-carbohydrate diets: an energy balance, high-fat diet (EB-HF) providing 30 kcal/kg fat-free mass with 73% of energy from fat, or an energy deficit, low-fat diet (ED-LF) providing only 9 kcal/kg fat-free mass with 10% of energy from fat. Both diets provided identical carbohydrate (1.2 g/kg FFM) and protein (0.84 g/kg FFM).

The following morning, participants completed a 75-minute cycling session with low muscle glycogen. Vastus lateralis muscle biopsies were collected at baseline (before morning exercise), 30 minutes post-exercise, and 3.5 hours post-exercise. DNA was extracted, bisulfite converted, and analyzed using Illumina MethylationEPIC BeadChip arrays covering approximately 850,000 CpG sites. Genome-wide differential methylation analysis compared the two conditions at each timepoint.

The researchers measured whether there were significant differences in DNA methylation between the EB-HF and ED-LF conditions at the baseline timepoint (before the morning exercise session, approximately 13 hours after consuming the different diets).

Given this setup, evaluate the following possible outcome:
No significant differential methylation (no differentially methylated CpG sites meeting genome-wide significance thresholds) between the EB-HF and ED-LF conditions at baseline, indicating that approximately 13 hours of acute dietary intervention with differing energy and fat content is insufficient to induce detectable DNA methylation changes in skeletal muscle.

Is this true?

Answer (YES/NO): NO